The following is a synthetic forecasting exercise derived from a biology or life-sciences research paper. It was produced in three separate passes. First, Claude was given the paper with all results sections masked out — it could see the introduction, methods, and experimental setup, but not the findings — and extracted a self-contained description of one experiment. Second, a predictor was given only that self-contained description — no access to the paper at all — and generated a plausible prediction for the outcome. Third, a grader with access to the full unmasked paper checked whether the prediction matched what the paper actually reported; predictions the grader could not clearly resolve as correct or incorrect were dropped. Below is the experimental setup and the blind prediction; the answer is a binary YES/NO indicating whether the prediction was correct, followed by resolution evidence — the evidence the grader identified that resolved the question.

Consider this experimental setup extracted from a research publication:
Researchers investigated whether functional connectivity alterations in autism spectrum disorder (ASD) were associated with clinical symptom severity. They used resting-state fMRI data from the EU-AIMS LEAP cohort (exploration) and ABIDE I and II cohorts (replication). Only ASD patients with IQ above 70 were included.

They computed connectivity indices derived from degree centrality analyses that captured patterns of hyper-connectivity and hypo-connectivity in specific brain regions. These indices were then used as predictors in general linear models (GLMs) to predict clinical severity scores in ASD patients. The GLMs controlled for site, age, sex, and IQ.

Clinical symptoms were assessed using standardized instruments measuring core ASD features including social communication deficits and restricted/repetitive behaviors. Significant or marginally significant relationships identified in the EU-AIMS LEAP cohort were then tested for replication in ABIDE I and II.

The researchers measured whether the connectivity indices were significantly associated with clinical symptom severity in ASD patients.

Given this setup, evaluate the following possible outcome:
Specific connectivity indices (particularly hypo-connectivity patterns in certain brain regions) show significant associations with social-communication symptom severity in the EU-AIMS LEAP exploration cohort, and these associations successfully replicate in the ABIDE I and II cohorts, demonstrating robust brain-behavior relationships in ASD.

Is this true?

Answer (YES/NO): NO